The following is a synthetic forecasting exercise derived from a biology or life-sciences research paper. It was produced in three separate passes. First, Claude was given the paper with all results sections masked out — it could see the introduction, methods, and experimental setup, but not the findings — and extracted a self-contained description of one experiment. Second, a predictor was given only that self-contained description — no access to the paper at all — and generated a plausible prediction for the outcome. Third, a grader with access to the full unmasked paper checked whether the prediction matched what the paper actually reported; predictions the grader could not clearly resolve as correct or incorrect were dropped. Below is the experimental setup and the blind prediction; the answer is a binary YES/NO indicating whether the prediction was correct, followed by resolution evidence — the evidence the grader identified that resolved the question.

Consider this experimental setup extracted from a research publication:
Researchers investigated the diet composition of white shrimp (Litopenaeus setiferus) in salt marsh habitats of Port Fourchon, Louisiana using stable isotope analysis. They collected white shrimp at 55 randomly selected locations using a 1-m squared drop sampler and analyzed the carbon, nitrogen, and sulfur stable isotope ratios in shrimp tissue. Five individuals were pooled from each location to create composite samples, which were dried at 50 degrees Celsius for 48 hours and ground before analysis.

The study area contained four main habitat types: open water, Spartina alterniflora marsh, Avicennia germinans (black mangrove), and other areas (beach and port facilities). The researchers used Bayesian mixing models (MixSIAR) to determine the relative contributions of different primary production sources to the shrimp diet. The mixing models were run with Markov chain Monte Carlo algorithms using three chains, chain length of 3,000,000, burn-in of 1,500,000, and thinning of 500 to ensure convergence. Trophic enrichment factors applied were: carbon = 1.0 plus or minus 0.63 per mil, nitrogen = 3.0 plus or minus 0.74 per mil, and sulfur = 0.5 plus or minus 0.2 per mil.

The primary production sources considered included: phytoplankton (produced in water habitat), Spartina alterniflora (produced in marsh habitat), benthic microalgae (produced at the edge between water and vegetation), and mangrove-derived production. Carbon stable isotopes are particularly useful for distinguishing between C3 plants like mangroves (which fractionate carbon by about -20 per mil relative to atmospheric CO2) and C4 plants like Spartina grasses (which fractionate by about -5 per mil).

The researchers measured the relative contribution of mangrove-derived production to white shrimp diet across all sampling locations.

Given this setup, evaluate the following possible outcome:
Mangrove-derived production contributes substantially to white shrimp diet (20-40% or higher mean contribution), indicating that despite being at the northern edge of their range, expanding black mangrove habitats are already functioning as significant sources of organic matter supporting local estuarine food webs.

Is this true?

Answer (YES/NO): NO